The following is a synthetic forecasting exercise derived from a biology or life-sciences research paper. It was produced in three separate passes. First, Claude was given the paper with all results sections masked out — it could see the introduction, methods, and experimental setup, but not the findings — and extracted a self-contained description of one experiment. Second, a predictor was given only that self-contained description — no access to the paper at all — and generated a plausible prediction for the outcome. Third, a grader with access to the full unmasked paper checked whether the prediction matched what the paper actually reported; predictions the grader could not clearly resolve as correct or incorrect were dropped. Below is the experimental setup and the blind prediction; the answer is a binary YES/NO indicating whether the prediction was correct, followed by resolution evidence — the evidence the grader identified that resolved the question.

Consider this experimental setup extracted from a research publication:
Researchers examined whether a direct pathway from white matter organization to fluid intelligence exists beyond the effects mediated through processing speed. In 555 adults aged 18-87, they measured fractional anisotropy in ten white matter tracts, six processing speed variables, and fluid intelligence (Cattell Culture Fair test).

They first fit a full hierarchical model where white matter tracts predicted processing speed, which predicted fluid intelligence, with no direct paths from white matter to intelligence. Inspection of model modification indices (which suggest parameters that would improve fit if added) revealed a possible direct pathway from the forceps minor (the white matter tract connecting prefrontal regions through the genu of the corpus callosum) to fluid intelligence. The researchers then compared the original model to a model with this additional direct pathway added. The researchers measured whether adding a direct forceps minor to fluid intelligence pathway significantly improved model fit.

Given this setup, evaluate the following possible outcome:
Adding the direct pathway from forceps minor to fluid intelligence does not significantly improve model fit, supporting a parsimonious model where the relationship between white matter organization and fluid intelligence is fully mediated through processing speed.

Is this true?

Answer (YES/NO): NO